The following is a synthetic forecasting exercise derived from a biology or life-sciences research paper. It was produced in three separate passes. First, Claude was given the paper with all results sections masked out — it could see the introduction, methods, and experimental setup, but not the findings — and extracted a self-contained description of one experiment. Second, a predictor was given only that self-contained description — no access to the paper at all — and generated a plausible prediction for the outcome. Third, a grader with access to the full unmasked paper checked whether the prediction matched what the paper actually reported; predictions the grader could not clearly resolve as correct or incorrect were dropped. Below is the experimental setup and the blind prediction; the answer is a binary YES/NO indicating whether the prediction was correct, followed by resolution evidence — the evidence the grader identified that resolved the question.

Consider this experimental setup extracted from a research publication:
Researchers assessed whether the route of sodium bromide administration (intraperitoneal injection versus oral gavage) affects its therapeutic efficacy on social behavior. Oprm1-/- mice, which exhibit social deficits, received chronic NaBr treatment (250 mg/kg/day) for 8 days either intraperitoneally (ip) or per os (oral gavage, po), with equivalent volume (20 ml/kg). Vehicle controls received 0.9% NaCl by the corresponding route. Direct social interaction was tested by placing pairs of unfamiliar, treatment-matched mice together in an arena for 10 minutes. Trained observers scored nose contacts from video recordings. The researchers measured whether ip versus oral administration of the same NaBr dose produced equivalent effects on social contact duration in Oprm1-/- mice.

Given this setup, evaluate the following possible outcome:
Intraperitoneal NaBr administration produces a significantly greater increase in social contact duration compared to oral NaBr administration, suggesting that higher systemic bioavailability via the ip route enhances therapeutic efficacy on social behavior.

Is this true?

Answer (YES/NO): NO